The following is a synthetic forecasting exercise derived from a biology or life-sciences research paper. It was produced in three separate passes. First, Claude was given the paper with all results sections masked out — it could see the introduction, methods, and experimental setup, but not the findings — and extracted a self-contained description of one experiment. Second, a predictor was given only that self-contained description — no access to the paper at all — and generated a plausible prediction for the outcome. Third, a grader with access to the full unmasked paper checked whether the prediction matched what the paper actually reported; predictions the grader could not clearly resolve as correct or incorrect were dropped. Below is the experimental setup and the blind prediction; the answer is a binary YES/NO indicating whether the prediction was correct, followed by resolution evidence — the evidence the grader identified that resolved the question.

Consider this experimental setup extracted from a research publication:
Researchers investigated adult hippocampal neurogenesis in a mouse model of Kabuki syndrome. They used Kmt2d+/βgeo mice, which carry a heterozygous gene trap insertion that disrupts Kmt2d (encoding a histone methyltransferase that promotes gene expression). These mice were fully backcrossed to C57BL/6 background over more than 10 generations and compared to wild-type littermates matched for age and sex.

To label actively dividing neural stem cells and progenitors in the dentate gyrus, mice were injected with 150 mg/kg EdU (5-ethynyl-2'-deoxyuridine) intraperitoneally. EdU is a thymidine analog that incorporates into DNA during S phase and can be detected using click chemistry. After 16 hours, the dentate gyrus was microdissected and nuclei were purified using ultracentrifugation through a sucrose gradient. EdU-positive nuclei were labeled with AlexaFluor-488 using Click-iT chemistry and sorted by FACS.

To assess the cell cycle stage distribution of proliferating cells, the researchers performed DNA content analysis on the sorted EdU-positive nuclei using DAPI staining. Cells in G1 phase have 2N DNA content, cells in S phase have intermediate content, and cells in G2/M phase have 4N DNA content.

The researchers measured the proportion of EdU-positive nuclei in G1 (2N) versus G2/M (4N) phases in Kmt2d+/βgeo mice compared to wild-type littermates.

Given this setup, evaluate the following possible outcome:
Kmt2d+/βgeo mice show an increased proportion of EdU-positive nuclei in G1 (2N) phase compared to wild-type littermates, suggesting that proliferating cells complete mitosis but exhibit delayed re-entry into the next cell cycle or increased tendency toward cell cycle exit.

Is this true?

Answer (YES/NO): NO